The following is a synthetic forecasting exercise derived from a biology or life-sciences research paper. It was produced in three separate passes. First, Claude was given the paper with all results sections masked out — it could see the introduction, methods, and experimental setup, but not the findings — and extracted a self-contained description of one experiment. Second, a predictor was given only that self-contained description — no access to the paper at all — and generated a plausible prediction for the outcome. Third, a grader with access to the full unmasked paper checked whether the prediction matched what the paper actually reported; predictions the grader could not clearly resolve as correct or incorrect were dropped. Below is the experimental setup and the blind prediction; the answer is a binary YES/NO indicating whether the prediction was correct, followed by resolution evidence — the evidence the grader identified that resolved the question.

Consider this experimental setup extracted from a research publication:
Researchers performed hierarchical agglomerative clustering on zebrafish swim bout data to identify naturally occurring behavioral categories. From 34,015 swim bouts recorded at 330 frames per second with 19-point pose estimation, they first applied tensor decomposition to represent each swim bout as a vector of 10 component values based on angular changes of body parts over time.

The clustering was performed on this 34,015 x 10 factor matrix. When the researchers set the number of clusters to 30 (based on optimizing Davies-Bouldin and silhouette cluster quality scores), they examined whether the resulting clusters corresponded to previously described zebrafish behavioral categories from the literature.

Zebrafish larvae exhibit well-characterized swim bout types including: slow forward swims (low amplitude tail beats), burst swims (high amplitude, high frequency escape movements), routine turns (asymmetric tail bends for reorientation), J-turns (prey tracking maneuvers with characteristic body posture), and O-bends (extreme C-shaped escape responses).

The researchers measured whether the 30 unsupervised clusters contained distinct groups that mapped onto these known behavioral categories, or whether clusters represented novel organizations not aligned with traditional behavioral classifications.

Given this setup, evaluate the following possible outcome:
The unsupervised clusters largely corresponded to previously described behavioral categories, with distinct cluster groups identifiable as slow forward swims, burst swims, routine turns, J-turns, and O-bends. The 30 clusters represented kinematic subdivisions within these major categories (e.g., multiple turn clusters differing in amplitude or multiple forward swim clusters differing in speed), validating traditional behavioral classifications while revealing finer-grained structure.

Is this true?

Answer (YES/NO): YES